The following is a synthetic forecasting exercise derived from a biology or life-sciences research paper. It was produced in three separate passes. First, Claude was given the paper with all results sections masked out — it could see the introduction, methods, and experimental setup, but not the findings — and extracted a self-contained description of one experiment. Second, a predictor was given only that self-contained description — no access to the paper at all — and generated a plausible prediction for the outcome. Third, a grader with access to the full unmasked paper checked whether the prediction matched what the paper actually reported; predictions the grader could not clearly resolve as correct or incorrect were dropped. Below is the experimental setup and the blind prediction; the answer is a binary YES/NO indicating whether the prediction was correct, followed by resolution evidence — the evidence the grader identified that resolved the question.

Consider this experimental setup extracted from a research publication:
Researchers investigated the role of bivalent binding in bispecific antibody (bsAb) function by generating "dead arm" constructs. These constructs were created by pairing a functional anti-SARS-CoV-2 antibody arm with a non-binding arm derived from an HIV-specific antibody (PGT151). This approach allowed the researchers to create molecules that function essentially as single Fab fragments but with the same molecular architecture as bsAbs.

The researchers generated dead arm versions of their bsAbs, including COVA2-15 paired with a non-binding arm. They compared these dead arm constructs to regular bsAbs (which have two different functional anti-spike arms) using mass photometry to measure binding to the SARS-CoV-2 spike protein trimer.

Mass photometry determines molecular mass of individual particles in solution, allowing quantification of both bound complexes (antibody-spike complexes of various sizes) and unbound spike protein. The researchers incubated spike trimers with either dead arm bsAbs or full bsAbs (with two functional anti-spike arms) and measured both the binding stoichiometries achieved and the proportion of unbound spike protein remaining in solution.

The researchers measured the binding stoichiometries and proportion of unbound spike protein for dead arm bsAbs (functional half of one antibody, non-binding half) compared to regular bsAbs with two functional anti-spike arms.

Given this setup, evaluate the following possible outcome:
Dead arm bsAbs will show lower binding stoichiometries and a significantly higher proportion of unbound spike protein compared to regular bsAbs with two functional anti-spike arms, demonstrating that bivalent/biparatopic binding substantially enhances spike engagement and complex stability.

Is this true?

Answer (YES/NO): NO